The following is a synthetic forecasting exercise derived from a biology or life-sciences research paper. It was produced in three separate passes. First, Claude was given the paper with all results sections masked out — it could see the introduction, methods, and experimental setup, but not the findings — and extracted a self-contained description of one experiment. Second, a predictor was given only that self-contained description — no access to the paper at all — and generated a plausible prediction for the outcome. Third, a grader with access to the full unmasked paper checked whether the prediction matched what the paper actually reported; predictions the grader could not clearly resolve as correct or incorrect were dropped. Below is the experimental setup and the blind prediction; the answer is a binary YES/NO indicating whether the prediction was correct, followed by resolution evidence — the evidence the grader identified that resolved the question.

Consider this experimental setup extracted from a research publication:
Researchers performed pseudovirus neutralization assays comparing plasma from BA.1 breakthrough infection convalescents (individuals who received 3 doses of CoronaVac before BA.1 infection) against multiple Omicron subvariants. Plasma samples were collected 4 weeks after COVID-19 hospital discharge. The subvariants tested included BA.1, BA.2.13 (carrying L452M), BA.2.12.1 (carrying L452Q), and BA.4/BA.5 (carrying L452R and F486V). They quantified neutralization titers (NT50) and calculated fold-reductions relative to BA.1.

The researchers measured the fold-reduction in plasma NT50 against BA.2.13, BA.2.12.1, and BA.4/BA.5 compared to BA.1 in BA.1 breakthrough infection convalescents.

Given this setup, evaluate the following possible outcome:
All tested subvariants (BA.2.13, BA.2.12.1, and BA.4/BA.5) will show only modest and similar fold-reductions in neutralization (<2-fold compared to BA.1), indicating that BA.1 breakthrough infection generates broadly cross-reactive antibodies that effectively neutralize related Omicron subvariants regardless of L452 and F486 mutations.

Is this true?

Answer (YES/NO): NO